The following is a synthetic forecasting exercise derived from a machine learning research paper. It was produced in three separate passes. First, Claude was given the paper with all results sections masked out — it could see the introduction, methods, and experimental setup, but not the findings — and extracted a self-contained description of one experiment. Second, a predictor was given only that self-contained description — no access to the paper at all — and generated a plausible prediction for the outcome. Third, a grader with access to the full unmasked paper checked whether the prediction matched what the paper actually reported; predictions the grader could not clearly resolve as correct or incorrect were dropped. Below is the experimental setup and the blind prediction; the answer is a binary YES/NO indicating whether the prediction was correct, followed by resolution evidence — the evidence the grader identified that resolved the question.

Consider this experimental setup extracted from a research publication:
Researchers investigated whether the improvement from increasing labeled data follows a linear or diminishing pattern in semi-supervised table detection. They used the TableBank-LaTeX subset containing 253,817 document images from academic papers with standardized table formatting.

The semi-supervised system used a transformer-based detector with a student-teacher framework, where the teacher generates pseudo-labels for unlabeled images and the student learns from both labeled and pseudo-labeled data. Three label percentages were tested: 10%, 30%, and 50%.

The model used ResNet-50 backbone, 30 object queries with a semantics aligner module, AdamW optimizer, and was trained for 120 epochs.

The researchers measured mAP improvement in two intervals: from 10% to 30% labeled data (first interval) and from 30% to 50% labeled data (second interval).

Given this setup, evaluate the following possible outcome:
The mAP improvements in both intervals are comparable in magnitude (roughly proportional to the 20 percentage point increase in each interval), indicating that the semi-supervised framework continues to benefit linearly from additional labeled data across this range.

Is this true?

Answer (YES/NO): NO